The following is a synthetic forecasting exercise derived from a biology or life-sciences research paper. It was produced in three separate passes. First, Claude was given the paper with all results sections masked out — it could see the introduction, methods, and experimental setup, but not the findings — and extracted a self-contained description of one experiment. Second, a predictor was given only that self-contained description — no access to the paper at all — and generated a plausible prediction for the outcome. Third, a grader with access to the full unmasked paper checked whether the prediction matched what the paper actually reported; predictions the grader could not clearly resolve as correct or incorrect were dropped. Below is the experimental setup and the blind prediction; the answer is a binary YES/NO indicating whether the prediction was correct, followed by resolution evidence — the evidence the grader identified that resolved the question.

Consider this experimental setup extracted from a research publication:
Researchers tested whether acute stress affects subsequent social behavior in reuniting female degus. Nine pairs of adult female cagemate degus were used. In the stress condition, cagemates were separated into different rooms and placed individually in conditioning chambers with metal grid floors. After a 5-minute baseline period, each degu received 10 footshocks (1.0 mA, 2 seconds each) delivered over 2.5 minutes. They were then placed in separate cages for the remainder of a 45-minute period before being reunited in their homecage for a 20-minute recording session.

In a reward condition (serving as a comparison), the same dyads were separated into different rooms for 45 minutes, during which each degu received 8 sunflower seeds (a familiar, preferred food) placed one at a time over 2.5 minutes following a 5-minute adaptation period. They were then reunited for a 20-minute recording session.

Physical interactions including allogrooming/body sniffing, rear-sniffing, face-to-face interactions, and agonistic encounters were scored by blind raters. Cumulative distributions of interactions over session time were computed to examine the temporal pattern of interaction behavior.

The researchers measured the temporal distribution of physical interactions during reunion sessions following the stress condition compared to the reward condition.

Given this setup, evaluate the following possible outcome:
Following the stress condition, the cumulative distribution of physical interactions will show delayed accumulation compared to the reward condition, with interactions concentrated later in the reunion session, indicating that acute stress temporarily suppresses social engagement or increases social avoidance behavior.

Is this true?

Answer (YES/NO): NO